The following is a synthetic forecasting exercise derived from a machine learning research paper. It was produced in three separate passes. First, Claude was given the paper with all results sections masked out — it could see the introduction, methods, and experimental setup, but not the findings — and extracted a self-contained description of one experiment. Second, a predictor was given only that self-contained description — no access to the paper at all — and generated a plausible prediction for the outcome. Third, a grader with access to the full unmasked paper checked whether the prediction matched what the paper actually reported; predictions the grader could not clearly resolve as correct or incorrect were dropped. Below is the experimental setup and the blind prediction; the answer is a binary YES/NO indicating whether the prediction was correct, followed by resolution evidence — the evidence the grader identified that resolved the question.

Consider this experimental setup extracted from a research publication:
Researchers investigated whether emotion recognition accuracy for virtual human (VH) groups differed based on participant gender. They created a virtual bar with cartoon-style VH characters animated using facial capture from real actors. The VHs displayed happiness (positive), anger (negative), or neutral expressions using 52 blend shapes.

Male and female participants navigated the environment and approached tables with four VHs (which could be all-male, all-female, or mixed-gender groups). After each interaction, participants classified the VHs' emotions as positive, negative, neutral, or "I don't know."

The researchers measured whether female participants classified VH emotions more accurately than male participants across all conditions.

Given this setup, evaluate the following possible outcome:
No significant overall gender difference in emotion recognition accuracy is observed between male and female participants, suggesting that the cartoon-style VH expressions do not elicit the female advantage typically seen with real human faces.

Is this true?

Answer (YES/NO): YES